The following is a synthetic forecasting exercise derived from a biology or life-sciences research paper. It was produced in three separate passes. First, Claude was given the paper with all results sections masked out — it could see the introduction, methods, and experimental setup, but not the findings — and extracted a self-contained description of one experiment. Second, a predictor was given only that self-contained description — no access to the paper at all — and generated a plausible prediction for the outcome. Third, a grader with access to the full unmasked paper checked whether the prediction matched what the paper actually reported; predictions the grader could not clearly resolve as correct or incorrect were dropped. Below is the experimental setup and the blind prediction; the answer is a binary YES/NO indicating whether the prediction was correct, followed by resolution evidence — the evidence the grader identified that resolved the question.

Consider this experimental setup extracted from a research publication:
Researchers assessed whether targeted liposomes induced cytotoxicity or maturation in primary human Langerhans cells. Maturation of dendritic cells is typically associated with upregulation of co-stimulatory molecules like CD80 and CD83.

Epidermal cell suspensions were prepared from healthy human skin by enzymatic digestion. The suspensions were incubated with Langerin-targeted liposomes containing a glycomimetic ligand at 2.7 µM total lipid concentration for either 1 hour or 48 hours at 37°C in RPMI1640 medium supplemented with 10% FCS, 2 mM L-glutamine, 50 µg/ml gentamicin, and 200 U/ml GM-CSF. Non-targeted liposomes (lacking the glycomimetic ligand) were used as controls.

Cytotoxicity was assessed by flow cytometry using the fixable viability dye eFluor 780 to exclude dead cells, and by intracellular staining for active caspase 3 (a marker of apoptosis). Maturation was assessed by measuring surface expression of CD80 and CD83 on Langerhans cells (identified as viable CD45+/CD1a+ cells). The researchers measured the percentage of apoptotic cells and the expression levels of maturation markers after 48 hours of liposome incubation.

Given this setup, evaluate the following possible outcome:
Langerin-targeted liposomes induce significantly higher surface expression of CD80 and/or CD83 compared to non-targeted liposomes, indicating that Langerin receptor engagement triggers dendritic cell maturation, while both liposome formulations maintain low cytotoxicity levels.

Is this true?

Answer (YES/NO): NO